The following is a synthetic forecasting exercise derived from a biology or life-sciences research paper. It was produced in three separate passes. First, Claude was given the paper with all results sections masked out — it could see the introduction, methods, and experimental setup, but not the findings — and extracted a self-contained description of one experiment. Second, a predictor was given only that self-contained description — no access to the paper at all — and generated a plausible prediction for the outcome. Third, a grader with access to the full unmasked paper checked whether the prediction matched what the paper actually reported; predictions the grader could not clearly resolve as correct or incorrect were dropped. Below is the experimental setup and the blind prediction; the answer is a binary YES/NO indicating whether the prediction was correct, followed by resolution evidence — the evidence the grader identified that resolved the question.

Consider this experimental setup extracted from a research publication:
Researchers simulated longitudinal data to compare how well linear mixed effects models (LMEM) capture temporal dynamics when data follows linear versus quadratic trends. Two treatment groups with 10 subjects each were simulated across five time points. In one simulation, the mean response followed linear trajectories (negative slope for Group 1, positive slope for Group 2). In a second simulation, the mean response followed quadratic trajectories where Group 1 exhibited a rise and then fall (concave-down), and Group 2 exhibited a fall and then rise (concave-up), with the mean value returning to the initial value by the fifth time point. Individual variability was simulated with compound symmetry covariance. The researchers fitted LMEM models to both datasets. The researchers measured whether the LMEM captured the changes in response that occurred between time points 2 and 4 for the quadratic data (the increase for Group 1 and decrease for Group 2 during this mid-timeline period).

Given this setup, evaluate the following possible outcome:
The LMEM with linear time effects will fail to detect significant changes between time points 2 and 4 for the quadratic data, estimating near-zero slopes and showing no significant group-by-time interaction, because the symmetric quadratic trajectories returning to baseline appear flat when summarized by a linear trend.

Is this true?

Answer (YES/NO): NO